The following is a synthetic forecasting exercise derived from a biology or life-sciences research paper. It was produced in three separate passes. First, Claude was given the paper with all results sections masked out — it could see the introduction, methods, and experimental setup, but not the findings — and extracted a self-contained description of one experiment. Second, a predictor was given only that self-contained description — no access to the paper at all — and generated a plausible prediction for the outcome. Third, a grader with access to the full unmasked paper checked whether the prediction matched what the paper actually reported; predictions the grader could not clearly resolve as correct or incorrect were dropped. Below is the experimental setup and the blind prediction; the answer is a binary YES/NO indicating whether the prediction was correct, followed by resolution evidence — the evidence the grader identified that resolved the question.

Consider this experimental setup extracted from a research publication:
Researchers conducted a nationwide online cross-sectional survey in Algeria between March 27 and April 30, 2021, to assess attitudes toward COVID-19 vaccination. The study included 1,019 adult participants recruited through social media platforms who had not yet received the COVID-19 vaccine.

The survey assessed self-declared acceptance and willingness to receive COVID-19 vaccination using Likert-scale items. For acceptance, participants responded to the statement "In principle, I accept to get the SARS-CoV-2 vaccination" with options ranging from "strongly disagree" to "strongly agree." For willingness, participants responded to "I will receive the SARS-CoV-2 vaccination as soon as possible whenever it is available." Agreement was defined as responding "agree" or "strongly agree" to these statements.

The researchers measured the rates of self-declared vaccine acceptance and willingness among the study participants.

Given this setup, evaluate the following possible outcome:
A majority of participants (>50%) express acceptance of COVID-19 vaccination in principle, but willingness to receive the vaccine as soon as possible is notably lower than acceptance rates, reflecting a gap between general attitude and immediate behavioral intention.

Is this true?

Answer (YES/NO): NO